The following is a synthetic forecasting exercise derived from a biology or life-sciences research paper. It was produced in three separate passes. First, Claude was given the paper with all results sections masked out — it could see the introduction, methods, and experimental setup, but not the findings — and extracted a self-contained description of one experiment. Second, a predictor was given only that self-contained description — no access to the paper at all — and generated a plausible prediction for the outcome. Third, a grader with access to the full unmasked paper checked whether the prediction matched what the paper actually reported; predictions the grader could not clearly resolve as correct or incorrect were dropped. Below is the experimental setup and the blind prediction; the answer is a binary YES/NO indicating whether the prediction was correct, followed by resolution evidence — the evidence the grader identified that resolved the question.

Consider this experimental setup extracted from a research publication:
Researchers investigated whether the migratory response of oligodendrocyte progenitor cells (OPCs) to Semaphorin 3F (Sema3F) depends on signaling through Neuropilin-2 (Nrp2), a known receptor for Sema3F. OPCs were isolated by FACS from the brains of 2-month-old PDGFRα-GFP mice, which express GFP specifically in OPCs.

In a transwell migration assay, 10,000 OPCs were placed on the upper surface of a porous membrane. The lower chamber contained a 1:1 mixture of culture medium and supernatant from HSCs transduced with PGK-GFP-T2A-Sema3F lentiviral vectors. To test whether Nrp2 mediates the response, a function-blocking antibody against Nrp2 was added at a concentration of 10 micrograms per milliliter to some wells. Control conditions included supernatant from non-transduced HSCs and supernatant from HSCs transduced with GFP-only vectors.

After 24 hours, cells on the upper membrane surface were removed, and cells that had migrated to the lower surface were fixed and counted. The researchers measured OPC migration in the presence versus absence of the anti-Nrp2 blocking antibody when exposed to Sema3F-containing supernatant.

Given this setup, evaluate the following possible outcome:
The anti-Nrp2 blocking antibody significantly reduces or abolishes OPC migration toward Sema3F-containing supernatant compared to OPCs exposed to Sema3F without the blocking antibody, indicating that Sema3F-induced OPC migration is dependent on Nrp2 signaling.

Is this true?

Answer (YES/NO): YES